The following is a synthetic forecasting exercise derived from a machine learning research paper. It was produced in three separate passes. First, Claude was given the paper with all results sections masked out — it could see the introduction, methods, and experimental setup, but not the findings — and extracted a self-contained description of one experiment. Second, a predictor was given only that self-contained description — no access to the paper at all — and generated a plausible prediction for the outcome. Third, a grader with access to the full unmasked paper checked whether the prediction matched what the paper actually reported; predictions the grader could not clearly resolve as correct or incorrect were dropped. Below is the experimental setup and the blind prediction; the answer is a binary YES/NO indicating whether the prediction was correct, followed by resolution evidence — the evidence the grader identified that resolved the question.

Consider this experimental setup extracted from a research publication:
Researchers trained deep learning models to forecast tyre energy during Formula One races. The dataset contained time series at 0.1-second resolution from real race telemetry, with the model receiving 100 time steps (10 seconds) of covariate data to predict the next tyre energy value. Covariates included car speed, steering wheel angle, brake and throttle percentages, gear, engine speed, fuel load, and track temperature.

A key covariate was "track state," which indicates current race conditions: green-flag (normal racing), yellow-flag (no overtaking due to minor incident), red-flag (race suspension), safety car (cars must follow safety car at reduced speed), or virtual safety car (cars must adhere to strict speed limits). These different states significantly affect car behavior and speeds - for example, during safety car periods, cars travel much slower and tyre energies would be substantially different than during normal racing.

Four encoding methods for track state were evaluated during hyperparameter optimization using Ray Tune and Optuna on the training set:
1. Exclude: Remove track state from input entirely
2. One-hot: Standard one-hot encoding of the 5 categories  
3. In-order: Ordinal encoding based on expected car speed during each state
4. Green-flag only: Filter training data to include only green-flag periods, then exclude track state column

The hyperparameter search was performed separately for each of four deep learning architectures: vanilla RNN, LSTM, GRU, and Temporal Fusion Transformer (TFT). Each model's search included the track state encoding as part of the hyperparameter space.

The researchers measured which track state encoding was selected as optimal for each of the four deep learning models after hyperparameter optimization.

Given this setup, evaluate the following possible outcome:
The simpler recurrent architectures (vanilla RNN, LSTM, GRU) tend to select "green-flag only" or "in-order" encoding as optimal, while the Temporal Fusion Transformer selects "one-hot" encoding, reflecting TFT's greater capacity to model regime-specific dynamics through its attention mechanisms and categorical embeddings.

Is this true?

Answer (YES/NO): NO